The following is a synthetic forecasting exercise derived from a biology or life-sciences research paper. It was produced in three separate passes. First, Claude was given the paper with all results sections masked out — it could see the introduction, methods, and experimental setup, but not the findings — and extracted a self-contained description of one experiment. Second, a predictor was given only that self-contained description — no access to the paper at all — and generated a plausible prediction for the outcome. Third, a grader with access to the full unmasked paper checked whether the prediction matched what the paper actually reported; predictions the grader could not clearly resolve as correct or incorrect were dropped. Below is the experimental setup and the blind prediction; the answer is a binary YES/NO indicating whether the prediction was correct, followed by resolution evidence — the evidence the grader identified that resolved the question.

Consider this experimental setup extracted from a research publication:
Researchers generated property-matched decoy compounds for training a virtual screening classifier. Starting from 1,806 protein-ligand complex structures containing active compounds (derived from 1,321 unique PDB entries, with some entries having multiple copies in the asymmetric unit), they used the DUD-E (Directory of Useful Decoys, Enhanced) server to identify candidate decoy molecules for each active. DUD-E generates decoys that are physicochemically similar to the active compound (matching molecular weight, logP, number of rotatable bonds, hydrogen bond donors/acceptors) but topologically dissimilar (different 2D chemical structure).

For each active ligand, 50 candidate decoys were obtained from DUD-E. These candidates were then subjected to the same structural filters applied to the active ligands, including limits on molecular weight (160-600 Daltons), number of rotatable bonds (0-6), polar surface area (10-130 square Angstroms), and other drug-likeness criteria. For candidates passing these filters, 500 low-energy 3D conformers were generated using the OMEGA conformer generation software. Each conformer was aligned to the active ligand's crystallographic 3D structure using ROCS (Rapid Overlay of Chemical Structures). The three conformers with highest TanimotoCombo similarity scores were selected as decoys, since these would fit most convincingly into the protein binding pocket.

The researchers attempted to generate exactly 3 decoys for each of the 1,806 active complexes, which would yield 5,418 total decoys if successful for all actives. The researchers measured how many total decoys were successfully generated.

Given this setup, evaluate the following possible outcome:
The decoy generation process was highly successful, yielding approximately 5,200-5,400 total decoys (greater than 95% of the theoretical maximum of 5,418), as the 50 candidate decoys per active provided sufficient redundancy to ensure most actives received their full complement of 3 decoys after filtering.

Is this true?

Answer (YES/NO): NO